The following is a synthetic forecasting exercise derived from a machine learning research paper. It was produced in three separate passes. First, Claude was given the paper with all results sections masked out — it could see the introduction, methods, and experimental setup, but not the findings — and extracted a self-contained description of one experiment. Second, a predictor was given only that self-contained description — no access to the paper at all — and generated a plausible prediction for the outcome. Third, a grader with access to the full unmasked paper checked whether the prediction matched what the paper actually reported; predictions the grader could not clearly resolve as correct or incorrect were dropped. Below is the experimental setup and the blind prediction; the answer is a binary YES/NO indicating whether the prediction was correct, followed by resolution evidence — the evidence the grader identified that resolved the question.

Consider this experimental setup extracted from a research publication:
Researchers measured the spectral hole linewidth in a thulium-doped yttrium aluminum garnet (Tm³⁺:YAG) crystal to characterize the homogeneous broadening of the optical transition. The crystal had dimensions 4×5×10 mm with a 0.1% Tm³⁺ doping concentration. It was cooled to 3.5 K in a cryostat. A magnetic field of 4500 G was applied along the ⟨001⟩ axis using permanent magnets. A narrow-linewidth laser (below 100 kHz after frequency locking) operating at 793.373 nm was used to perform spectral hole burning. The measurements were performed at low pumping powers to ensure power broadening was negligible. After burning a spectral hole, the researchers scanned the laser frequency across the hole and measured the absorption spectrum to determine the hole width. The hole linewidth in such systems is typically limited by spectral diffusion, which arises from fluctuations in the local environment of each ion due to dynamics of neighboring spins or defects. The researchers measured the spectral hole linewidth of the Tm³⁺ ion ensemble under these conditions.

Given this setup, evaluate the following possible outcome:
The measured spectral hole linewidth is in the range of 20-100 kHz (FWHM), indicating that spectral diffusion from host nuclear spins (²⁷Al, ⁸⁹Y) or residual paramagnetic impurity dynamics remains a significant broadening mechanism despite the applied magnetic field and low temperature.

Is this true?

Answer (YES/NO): NO